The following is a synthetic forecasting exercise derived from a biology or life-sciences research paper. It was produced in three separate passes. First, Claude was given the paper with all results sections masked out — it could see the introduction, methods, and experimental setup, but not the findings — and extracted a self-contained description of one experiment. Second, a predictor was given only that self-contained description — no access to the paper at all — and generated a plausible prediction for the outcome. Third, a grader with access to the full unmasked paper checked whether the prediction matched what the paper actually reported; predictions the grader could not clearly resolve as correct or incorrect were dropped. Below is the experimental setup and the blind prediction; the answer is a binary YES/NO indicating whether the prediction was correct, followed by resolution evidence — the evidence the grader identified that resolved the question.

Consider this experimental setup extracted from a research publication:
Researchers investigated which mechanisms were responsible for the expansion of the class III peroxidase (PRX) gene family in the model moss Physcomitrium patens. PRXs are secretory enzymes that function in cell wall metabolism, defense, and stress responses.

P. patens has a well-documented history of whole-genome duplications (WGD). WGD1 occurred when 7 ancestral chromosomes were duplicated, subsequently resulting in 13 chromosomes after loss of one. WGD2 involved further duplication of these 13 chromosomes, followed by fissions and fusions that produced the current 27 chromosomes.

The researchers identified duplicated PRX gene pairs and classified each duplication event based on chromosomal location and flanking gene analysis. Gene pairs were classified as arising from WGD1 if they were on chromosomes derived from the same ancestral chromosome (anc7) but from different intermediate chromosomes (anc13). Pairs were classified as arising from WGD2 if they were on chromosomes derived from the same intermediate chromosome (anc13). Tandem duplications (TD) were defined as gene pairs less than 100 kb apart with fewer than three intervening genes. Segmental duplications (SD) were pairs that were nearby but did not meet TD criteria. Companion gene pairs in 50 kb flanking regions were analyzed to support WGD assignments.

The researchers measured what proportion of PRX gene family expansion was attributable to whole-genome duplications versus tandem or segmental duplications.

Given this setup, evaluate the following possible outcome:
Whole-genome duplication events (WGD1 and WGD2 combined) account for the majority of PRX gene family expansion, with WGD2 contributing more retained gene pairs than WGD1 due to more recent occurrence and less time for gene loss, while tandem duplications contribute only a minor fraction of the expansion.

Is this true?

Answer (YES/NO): NO